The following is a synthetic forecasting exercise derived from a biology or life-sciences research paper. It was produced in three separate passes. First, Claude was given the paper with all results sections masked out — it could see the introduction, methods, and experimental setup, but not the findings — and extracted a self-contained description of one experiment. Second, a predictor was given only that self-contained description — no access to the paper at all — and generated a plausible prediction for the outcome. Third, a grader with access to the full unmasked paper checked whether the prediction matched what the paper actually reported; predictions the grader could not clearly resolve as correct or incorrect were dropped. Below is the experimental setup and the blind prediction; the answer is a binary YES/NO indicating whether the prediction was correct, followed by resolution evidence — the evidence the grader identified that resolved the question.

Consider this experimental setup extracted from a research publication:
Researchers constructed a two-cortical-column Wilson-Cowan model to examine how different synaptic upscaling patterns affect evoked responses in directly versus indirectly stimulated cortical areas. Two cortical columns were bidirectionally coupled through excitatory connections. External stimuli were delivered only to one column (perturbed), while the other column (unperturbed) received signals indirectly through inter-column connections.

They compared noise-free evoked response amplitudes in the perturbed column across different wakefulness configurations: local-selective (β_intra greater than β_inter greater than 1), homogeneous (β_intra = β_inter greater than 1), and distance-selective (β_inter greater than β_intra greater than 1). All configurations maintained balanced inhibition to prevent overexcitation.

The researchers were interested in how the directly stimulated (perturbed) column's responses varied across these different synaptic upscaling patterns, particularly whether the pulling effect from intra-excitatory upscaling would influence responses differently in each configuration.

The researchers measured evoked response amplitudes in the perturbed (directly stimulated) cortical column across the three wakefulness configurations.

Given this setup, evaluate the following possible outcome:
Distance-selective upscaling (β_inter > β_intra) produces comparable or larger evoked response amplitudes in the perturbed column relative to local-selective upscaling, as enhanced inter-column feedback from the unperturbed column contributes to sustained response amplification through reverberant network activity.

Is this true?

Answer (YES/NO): YES